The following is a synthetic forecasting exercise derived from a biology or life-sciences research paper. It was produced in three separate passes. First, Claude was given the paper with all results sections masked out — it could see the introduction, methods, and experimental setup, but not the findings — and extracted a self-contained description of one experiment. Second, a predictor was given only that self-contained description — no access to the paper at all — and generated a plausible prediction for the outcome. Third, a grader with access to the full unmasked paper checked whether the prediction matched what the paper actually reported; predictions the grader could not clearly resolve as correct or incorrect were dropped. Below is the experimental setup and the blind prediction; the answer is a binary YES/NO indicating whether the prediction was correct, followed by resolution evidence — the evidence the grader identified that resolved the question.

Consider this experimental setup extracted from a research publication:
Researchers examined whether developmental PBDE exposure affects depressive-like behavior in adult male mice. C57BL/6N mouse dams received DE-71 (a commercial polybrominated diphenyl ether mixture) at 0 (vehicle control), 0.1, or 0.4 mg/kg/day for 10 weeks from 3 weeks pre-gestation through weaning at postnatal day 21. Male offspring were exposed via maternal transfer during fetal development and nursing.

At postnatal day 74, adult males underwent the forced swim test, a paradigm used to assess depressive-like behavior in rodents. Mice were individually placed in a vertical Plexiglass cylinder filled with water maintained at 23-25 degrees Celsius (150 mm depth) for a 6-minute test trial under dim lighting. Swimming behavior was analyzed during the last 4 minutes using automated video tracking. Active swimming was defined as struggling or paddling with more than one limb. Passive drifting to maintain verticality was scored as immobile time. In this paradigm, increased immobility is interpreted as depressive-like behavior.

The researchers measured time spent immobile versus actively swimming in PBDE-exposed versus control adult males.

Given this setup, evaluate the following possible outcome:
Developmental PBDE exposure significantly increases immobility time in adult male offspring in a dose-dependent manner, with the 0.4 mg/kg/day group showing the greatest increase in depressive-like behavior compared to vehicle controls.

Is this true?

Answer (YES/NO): NO